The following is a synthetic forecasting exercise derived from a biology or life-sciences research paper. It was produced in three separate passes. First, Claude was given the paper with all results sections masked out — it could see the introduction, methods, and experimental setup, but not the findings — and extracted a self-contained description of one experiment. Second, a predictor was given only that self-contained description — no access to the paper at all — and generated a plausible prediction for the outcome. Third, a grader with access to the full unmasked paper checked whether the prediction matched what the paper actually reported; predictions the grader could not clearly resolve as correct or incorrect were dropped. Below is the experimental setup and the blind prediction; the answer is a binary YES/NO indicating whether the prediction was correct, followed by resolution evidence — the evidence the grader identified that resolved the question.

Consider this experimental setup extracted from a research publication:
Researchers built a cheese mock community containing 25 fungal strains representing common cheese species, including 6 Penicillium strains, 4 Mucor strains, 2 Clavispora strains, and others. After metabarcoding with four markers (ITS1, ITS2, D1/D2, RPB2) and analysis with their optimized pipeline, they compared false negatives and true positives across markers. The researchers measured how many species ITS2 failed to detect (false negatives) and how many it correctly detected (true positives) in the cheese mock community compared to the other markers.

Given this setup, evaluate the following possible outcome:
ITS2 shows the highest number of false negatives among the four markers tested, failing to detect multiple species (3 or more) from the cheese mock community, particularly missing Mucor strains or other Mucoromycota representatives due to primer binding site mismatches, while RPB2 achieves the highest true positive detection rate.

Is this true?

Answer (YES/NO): NO